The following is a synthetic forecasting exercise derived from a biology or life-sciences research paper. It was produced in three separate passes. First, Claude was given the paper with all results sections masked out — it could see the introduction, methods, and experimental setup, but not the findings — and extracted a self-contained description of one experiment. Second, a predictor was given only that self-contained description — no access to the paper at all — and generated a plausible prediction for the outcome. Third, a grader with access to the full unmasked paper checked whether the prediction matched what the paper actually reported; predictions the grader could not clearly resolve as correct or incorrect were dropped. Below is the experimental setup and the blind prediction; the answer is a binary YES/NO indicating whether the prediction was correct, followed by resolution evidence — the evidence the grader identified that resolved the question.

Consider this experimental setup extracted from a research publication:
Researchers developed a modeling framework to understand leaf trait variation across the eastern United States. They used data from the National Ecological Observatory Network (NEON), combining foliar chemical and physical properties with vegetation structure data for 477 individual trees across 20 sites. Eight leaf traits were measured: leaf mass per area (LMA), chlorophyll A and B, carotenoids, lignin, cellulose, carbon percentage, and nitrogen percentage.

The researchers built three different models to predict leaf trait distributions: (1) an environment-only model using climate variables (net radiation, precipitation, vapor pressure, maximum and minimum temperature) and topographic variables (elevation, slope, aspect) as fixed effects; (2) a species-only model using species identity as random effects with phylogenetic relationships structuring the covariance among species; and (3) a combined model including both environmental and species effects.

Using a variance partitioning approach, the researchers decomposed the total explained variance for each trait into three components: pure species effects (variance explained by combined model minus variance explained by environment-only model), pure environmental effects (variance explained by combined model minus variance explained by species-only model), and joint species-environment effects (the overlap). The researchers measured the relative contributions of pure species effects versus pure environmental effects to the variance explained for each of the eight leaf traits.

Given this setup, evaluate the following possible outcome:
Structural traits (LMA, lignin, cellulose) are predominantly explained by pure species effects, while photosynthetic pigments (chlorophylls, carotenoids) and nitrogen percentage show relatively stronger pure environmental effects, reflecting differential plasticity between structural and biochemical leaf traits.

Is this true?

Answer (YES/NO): NO